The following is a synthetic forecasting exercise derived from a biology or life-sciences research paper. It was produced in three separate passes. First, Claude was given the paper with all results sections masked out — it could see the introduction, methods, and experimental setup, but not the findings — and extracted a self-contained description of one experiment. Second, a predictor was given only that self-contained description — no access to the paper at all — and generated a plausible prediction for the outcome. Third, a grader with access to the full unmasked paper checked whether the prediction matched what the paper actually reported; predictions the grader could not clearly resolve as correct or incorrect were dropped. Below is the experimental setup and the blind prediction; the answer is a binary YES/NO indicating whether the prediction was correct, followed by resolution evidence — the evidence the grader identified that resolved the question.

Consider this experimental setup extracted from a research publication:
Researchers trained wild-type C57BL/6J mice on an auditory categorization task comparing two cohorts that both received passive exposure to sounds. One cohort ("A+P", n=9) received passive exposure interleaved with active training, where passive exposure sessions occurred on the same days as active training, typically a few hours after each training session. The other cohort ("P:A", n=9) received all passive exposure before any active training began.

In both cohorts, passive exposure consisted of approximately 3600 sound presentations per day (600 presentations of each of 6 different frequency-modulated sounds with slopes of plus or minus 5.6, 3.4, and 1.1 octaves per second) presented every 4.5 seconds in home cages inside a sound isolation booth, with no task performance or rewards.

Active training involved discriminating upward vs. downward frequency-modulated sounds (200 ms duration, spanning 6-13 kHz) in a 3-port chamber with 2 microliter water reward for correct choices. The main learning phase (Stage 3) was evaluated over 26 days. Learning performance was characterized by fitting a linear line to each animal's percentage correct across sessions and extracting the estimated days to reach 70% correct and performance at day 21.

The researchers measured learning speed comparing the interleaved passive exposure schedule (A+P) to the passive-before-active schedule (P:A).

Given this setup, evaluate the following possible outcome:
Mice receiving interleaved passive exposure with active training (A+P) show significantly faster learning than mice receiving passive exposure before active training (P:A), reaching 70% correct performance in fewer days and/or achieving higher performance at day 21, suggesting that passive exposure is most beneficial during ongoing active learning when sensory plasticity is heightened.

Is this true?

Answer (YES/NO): NO